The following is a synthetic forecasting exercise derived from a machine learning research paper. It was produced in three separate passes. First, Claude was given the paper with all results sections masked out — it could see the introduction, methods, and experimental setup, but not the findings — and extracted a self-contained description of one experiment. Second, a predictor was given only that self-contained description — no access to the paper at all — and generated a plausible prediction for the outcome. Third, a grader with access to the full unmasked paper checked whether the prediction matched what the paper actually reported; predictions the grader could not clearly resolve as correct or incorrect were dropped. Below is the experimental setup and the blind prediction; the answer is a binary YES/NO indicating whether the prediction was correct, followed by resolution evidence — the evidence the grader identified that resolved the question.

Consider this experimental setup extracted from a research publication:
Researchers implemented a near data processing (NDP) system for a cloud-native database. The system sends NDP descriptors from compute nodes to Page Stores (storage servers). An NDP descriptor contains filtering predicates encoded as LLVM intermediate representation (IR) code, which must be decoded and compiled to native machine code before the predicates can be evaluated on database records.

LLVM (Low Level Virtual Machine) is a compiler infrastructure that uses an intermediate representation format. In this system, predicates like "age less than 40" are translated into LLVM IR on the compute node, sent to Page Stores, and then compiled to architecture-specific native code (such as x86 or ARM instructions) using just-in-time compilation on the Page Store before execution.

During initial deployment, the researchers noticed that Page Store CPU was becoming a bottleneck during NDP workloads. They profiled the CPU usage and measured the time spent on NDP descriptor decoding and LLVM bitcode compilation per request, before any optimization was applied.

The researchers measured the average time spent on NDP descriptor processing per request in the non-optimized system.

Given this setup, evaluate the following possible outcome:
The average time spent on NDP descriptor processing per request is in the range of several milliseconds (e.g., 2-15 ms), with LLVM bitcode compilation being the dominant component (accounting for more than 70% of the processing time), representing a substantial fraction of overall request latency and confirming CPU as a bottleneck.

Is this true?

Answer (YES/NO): NO